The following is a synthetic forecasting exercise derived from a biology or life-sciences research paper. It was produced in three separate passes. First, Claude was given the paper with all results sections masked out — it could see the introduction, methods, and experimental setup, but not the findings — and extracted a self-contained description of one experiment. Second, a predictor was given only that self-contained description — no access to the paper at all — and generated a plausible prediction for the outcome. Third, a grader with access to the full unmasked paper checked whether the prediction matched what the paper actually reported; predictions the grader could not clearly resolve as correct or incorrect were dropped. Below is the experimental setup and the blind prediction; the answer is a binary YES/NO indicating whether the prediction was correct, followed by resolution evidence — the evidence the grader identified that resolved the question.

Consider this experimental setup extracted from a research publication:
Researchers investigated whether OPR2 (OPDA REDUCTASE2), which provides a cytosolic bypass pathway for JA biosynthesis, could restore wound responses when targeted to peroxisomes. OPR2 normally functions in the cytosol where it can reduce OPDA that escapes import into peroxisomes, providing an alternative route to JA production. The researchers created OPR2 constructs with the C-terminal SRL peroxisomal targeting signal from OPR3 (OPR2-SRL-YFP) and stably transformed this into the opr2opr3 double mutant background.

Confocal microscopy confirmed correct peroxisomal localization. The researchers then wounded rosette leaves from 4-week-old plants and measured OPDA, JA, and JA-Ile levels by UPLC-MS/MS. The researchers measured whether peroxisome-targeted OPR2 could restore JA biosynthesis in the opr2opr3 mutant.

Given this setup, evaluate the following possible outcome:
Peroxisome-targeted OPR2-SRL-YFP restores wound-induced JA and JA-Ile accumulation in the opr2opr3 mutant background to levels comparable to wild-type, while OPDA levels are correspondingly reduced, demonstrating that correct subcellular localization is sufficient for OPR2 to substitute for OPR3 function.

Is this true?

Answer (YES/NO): NO